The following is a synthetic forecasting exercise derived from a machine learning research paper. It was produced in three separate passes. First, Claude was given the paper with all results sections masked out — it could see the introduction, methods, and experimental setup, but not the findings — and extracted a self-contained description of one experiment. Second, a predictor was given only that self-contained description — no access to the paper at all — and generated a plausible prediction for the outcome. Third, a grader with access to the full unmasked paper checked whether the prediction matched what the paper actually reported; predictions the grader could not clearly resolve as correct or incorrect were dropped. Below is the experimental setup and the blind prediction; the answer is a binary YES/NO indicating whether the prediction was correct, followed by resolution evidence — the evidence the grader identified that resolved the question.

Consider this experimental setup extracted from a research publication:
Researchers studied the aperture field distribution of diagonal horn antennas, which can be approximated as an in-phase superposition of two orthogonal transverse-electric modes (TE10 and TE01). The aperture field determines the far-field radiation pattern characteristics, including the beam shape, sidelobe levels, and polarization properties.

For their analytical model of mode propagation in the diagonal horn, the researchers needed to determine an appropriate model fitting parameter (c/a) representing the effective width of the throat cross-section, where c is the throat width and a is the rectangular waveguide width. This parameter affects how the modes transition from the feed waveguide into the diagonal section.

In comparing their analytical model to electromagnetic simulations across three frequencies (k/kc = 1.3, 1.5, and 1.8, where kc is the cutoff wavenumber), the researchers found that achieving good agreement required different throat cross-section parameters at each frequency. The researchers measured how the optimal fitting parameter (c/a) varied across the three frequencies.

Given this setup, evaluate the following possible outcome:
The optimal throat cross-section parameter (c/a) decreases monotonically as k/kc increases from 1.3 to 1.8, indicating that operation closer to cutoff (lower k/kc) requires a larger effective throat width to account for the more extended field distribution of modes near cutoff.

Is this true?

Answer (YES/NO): YES